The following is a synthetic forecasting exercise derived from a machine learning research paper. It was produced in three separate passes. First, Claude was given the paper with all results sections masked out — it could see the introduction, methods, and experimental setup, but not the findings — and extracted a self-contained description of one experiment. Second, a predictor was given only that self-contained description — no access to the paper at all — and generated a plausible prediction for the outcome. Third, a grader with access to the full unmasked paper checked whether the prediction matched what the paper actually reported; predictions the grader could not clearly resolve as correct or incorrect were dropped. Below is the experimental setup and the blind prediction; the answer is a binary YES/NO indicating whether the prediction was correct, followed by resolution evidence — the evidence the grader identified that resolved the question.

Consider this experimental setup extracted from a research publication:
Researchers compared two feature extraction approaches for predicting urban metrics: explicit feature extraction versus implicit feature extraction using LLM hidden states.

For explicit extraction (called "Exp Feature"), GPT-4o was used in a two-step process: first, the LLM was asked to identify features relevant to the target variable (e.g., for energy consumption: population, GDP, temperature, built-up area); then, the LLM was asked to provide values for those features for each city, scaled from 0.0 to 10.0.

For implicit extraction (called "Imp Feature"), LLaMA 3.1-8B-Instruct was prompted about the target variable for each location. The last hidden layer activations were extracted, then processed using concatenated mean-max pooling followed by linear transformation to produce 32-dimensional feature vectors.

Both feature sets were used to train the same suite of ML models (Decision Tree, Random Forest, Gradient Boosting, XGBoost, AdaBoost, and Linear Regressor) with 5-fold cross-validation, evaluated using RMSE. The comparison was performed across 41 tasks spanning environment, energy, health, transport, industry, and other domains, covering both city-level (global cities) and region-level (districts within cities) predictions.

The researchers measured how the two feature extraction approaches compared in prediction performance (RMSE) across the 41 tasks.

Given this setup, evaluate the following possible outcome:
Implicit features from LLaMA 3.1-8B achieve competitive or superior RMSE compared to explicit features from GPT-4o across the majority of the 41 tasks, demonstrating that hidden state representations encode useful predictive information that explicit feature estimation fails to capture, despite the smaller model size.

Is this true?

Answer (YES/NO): NO